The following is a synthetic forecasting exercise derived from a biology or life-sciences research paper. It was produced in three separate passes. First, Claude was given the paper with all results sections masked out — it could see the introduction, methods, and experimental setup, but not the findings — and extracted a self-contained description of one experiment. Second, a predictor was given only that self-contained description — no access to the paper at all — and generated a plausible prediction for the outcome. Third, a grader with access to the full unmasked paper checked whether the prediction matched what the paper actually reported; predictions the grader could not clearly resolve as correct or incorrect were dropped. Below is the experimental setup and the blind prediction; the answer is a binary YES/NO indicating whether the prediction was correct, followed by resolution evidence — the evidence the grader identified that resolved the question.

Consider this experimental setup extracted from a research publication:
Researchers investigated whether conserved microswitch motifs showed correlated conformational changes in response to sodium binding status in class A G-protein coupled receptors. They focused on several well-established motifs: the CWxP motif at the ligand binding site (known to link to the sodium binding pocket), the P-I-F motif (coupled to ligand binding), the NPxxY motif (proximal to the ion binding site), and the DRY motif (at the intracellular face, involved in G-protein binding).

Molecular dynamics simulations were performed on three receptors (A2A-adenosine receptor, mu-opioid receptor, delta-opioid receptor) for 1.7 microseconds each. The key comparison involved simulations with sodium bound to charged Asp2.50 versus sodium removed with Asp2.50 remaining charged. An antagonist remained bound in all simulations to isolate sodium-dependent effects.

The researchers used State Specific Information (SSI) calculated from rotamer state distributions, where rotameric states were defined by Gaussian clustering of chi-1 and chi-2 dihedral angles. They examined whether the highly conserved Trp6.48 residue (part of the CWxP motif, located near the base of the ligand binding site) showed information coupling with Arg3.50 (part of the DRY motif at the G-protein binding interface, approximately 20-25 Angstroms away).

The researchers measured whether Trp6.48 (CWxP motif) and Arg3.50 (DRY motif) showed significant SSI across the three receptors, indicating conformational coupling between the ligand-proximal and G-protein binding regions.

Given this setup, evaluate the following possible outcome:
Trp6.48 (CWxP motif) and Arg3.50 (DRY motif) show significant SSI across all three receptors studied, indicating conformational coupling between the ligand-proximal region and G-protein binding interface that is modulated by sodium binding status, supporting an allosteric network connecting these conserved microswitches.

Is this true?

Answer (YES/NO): NO